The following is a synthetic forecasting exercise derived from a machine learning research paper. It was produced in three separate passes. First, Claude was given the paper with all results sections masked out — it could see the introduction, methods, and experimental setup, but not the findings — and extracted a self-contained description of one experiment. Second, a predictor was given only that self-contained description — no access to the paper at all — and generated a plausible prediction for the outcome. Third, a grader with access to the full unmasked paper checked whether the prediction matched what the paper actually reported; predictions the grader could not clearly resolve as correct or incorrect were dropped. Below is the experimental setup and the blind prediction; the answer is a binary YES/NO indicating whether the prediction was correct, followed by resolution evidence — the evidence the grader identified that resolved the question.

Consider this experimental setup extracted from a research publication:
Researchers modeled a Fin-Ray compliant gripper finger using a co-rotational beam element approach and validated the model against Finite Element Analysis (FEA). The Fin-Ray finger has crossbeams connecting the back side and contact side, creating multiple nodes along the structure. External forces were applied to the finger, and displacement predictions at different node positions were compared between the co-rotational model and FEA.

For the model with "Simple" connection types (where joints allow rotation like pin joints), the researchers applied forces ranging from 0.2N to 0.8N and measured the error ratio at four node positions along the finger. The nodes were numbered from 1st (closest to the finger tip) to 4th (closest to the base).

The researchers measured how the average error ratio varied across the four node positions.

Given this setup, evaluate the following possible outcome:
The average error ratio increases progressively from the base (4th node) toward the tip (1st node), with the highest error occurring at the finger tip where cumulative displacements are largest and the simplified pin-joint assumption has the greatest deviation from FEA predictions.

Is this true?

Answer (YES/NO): NO